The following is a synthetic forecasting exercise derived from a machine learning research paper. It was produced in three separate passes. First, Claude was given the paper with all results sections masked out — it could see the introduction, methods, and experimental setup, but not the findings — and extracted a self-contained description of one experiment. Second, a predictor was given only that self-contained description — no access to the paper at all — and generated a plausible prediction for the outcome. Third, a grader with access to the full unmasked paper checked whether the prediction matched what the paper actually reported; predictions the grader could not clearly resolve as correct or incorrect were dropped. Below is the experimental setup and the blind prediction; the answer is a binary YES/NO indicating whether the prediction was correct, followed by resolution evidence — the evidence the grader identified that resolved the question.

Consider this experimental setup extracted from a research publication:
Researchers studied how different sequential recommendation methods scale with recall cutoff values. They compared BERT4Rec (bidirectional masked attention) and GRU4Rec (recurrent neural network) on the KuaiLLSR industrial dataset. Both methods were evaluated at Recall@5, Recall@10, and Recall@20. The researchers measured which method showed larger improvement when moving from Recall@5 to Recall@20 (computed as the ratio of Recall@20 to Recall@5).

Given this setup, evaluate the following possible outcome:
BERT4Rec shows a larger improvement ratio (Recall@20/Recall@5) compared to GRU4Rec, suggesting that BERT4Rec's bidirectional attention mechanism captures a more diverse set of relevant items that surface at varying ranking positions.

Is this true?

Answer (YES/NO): NO